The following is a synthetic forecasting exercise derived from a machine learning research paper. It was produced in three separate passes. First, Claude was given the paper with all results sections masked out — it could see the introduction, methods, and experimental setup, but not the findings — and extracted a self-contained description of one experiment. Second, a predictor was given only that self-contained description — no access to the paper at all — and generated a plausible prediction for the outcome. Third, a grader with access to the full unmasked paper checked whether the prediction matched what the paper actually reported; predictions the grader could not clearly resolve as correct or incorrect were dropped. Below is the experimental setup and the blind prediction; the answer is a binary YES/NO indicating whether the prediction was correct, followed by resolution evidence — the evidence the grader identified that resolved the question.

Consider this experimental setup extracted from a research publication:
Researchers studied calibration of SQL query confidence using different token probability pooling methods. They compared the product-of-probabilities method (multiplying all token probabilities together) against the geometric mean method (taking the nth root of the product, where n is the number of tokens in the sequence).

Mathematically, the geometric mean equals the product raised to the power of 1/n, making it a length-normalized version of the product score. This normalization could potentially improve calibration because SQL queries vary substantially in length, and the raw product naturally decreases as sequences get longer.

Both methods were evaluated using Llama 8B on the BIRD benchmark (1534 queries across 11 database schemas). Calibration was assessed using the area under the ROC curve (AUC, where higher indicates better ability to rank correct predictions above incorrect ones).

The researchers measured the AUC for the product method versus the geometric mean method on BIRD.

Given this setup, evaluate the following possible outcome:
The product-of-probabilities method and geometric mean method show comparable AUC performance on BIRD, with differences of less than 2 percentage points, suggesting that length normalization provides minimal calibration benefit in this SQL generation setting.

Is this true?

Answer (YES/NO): NO